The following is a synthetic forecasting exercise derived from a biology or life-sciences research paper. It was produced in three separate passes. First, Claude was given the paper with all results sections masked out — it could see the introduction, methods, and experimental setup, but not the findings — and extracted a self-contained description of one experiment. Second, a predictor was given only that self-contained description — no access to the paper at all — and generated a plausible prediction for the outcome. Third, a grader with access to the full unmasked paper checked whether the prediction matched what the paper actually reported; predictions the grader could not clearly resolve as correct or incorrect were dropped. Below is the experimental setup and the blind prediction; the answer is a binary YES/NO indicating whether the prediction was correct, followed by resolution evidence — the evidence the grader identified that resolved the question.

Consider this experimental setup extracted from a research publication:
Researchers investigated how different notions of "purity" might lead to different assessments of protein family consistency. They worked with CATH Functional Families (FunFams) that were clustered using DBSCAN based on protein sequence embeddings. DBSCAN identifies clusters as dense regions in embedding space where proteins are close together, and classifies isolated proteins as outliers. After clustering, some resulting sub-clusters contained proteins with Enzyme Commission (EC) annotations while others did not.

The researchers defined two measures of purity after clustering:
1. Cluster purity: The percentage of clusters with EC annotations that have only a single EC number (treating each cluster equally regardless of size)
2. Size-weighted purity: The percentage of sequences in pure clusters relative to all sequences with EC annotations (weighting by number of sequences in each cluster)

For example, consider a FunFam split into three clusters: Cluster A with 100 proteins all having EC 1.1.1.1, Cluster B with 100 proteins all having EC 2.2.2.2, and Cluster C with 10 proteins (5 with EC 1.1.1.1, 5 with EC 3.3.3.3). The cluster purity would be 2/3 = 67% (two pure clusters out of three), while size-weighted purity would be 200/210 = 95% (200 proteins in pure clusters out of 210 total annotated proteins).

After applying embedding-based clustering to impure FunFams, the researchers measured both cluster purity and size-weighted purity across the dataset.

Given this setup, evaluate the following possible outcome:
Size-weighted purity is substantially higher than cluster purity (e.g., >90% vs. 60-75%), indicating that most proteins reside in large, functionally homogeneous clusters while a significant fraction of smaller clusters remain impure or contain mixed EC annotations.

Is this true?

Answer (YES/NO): NO